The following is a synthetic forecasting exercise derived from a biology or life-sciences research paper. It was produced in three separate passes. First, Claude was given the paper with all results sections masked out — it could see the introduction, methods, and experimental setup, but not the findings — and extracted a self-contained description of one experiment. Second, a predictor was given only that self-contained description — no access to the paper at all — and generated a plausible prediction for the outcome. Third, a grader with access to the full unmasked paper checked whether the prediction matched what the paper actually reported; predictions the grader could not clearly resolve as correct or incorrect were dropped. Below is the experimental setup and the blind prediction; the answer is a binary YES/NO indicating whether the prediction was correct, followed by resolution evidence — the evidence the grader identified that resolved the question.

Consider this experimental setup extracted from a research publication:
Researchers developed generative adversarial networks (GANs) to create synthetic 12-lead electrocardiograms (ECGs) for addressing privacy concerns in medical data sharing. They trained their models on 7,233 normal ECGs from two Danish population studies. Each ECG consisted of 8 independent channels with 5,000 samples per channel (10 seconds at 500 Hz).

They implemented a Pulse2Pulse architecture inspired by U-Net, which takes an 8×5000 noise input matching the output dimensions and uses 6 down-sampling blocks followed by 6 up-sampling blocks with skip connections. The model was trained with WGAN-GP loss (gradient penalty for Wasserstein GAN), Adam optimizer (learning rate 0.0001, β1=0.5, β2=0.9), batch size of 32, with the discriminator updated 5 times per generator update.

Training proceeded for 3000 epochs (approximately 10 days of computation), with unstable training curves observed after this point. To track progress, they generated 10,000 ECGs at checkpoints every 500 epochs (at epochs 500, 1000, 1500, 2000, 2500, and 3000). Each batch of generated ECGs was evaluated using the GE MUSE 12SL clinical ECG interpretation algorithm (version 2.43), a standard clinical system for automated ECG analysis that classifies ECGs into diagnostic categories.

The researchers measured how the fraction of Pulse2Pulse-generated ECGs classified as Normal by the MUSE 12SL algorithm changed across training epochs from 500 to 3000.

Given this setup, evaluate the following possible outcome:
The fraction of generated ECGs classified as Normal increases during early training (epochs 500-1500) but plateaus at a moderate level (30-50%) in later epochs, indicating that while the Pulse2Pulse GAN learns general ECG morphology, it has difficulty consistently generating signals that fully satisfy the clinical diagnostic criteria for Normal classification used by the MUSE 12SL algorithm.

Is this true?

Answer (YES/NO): NO